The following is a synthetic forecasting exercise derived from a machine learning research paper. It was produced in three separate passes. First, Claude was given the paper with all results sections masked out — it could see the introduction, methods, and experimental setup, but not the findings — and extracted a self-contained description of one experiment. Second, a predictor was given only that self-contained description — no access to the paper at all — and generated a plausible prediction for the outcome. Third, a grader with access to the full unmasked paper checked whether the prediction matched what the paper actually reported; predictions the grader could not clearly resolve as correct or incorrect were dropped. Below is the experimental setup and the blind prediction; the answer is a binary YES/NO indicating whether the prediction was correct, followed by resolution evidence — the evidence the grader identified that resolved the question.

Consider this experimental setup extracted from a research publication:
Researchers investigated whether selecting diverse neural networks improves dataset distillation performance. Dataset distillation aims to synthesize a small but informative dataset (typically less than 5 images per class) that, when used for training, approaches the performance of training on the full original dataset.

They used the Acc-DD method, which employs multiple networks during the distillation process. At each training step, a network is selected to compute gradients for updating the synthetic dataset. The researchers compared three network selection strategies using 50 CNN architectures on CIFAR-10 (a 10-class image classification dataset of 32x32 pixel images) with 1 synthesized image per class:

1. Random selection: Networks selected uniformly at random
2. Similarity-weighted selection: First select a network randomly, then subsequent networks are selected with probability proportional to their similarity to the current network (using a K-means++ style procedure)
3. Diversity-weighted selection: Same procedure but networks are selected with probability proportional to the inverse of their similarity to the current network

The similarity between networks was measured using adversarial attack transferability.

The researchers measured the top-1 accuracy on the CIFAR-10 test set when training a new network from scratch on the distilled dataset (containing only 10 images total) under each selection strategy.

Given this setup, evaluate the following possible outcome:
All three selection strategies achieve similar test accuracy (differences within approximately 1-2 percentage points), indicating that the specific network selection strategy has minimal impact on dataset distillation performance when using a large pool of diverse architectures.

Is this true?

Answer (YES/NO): NO